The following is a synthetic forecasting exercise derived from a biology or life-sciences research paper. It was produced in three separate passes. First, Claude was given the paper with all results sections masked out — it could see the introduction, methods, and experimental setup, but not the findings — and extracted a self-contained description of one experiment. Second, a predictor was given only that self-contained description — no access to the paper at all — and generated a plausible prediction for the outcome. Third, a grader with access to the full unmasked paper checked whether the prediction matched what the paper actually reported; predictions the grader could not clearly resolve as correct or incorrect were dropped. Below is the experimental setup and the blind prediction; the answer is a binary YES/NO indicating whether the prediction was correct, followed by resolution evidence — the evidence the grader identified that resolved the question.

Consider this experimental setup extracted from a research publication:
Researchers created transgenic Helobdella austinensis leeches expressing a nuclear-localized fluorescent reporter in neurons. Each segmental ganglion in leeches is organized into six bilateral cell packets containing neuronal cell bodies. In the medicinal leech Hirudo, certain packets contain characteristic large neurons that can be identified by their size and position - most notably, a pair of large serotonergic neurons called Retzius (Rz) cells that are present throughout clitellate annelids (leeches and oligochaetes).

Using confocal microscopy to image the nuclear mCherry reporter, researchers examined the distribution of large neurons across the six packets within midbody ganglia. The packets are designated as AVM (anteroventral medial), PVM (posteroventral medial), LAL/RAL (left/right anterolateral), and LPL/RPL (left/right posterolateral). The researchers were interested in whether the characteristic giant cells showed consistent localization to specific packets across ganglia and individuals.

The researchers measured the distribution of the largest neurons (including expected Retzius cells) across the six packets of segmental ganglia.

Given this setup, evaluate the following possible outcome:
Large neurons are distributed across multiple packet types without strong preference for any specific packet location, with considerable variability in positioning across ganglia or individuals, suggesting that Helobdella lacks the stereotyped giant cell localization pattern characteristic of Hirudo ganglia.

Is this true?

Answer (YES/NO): NO